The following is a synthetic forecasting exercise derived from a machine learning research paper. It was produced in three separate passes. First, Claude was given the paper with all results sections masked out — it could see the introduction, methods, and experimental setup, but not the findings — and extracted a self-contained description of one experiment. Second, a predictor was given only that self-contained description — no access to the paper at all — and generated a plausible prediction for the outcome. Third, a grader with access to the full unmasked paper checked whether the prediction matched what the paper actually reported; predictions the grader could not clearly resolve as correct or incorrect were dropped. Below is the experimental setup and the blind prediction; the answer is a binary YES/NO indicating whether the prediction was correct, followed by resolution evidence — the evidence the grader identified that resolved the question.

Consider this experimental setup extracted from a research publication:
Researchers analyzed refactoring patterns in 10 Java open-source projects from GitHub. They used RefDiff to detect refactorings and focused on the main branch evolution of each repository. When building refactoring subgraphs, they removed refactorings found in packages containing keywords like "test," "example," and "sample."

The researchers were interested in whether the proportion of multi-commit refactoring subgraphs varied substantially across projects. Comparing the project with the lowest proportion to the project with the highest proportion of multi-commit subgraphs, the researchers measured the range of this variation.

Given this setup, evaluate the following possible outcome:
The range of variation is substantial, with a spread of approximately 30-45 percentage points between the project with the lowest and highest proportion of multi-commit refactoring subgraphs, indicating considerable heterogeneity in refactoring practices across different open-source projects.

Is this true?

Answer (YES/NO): NO